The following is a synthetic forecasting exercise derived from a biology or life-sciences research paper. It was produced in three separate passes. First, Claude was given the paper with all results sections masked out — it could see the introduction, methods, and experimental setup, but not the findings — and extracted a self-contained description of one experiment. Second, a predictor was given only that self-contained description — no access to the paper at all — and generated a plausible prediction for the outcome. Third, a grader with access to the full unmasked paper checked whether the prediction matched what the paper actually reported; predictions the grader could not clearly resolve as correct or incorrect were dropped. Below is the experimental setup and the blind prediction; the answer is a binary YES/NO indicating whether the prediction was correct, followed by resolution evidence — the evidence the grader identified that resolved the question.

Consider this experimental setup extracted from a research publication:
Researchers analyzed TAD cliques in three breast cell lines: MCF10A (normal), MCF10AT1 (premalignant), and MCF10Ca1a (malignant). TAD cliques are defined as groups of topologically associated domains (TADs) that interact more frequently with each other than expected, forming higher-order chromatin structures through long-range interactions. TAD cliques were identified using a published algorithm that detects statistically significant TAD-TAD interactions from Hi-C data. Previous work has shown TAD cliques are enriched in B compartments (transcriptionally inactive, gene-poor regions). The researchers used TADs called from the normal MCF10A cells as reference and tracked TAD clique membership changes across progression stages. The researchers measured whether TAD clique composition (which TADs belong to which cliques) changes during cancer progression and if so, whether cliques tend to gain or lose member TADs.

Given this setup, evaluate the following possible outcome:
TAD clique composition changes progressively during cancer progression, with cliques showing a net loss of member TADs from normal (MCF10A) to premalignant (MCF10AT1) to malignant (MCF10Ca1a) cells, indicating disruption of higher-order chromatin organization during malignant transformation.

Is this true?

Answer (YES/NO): NO